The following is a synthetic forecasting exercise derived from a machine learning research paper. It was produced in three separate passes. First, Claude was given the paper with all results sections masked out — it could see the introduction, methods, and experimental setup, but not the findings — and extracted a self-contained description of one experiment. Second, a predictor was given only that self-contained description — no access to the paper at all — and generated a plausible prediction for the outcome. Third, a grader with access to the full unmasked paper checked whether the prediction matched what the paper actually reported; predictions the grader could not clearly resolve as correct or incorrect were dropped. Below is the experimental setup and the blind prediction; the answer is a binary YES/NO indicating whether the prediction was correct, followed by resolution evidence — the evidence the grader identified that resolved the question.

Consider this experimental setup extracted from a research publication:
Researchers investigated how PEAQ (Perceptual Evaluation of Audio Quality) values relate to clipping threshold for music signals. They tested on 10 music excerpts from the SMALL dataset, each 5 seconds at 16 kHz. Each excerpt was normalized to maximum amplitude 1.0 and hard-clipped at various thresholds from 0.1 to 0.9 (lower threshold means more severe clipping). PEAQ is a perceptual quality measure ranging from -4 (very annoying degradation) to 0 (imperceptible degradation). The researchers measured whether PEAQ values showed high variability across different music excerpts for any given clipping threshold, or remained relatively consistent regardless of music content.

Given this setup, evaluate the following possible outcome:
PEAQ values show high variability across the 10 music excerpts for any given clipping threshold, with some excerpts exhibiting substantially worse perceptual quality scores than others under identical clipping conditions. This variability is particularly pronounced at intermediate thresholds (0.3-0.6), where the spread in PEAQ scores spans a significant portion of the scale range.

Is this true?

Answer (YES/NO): NO